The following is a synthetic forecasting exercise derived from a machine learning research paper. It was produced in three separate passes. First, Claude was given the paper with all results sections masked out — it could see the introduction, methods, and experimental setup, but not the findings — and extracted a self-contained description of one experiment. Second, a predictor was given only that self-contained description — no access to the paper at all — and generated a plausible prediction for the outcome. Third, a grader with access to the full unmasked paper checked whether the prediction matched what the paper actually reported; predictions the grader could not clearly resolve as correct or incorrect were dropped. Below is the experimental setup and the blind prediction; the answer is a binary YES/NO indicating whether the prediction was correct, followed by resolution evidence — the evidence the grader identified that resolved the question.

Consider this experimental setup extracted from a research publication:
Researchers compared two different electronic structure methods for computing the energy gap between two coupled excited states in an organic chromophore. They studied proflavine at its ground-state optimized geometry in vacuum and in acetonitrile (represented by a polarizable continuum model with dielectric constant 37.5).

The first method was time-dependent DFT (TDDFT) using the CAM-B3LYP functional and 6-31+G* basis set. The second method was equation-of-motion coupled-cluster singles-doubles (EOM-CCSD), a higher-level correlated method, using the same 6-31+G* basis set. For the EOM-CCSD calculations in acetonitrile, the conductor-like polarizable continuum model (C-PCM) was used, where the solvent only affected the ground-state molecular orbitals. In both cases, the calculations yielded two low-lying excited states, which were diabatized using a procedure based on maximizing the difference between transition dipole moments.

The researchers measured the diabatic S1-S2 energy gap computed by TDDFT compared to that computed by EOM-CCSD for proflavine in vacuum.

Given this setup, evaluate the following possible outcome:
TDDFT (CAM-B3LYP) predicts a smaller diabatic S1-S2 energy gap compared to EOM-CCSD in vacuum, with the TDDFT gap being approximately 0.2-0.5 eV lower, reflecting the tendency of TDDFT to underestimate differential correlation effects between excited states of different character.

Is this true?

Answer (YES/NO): NO